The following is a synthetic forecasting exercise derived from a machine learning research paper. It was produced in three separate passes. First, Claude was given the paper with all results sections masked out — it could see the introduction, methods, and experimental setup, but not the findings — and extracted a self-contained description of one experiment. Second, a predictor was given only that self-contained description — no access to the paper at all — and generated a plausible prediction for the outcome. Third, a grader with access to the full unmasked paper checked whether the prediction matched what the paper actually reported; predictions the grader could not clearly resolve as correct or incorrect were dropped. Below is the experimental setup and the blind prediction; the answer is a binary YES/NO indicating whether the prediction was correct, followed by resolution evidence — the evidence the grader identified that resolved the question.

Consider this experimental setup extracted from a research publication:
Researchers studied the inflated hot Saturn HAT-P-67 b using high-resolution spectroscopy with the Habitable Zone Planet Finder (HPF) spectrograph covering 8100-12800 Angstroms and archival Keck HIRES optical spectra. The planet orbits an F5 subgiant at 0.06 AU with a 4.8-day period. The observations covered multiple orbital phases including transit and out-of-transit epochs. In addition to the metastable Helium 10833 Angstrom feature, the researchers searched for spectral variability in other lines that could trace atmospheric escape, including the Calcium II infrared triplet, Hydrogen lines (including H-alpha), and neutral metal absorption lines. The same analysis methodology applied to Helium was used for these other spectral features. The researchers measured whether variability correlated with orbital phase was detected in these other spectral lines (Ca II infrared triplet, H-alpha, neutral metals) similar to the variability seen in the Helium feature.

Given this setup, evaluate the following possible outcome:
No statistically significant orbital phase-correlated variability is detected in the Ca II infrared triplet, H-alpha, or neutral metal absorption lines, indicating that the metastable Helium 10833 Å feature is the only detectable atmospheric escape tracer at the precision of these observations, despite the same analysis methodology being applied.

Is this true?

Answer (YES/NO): YES